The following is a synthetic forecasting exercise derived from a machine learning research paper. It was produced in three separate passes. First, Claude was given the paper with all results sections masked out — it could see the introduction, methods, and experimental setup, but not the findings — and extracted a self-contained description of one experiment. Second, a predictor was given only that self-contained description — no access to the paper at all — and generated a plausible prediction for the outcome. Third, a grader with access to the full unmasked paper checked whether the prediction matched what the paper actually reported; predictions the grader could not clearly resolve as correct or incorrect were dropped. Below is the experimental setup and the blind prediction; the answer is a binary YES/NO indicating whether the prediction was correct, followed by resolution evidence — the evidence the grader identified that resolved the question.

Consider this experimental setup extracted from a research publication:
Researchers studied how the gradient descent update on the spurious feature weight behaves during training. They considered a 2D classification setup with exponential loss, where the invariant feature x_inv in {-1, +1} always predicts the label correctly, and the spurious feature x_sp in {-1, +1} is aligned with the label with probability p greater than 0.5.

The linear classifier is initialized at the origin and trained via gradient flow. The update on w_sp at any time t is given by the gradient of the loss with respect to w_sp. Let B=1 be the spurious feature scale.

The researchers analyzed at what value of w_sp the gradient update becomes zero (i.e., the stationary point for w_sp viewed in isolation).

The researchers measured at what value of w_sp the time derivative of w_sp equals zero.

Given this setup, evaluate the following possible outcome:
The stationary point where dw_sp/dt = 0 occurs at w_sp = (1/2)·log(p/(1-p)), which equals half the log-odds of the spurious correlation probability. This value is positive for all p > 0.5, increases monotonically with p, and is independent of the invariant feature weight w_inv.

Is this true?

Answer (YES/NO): YES